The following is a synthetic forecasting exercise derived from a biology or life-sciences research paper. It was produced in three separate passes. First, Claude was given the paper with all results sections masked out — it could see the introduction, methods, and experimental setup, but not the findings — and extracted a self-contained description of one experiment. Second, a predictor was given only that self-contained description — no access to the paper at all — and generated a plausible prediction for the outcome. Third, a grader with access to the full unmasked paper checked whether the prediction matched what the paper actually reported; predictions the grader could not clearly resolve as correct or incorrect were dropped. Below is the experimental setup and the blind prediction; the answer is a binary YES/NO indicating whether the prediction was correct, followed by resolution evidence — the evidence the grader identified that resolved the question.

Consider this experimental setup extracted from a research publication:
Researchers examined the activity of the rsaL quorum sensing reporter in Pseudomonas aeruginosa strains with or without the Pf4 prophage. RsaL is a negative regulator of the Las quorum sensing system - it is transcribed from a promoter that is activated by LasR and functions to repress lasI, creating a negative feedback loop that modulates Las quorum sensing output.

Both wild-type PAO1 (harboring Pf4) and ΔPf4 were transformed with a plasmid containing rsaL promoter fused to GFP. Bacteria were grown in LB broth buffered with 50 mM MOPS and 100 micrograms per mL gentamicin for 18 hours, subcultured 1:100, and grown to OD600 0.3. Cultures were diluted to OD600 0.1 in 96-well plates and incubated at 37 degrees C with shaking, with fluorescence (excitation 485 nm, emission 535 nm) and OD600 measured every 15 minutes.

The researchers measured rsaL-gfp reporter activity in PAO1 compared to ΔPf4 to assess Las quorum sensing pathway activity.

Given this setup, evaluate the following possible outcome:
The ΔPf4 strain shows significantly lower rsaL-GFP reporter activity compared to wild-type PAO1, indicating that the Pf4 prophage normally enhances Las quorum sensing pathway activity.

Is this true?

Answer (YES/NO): NO